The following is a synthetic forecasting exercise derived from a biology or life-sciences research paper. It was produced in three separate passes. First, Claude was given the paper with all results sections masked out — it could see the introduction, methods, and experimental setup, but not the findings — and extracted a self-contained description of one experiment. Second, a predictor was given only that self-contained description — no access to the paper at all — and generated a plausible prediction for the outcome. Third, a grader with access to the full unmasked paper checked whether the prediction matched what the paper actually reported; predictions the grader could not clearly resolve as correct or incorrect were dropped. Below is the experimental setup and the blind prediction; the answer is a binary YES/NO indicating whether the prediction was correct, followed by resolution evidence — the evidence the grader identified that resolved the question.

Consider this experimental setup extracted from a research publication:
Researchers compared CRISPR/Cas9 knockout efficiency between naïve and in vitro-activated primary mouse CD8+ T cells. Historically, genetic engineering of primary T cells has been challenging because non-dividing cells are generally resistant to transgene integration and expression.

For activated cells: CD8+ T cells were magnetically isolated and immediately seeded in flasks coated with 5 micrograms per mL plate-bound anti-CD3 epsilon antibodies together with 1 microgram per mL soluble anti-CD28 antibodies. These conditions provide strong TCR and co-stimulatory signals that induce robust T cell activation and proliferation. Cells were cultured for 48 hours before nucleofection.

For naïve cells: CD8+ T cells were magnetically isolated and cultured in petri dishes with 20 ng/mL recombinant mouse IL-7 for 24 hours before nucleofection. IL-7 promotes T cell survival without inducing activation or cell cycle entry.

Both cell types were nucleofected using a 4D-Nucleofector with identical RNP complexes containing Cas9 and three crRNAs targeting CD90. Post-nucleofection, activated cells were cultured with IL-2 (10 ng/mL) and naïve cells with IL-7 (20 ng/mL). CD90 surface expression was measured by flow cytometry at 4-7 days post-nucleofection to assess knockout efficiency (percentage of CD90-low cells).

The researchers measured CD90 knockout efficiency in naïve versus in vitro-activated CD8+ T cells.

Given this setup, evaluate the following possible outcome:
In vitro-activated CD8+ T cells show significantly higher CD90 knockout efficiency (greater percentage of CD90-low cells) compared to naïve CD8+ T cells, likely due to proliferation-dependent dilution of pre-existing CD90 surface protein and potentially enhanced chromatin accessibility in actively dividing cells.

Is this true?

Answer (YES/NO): YES